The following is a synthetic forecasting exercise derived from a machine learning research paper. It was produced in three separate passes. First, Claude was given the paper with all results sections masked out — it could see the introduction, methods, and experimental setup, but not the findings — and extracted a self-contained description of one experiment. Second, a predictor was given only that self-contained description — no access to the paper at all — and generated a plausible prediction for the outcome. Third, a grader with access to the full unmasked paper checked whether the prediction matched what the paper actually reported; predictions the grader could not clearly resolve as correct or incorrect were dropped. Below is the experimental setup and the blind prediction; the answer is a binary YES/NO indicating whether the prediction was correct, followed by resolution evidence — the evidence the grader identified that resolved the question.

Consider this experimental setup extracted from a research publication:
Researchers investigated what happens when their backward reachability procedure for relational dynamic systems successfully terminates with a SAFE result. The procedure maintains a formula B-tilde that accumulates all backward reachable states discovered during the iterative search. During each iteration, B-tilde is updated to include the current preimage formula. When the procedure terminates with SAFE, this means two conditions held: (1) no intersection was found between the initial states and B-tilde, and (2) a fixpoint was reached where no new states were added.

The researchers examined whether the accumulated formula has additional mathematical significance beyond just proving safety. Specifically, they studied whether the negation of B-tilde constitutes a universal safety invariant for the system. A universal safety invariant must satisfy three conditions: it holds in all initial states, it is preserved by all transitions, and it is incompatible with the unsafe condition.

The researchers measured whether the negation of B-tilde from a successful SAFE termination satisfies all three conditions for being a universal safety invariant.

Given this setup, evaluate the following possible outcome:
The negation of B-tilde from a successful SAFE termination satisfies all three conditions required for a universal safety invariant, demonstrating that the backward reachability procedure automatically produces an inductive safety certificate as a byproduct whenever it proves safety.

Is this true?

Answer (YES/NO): YES